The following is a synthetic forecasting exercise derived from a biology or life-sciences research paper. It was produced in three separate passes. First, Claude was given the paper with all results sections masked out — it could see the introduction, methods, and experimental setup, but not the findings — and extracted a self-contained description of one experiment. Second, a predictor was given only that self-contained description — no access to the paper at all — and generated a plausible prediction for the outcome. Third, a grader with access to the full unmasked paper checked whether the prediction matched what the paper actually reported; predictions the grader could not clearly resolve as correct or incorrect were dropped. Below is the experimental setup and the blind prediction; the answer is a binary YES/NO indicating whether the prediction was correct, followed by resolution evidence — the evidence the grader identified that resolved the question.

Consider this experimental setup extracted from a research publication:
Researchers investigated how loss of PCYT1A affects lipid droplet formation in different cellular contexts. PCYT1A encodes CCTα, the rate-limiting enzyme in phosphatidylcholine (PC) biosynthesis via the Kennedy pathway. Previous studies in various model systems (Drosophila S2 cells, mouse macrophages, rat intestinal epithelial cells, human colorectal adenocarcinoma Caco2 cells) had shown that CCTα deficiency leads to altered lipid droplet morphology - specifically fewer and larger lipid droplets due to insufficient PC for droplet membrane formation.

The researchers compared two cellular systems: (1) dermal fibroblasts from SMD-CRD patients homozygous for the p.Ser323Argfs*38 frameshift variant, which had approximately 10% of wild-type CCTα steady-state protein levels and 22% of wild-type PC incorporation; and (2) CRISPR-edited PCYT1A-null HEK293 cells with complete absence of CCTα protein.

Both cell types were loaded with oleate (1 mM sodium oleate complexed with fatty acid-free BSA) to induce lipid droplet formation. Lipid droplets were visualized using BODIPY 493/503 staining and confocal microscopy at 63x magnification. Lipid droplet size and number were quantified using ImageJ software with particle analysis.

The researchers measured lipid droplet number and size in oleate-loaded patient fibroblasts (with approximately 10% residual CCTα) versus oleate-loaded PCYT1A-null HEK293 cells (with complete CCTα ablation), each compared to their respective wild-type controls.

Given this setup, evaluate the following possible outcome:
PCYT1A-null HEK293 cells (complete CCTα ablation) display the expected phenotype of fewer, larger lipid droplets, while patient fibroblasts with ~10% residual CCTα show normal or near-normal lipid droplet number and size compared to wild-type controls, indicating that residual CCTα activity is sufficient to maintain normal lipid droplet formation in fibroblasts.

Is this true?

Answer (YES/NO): YES